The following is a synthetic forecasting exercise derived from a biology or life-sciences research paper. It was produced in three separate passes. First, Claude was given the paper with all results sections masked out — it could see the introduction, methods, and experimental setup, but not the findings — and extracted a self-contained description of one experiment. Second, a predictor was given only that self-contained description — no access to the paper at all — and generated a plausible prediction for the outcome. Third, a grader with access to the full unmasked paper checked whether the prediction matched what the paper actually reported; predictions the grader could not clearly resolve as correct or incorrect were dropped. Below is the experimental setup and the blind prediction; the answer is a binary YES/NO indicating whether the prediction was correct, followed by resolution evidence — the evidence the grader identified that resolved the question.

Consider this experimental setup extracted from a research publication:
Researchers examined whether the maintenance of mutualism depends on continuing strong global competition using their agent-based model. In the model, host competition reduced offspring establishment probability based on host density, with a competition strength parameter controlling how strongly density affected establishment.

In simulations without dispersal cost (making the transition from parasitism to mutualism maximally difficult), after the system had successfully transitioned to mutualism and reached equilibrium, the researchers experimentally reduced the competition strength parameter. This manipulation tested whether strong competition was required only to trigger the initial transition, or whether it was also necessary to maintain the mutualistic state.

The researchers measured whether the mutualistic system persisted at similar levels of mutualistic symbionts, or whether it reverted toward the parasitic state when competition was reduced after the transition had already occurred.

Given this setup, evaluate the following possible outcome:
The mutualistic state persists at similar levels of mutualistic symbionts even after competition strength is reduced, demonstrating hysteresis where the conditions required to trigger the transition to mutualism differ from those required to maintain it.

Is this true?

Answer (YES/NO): NO